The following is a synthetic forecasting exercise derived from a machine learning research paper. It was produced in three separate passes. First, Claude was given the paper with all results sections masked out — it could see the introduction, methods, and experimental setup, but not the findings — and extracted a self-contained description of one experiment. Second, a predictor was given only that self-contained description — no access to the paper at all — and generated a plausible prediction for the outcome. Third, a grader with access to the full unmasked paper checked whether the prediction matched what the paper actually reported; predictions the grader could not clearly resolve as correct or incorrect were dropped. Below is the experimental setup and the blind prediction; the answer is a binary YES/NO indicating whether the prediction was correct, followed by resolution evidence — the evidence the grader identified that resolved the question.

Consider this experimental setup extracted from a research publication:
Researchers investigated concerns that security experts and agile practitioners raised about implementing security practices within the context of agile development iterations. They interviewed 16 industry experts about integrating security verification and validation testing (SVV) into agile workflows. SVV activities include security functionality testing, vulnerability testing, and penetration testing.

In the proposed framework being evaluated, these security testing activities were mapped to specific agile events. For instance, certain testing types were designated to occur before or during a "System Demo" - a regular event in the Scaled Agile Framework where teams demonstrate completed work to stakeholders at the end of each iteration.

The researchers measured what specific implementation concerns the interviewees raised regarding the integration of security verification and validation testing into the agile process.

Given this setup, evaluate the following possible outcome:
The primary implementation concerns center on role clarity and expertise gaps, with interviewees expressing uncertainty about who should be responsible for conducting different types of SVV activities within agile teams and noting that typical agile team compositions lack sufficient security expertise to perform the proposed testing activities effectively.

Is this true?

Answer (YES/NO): NO